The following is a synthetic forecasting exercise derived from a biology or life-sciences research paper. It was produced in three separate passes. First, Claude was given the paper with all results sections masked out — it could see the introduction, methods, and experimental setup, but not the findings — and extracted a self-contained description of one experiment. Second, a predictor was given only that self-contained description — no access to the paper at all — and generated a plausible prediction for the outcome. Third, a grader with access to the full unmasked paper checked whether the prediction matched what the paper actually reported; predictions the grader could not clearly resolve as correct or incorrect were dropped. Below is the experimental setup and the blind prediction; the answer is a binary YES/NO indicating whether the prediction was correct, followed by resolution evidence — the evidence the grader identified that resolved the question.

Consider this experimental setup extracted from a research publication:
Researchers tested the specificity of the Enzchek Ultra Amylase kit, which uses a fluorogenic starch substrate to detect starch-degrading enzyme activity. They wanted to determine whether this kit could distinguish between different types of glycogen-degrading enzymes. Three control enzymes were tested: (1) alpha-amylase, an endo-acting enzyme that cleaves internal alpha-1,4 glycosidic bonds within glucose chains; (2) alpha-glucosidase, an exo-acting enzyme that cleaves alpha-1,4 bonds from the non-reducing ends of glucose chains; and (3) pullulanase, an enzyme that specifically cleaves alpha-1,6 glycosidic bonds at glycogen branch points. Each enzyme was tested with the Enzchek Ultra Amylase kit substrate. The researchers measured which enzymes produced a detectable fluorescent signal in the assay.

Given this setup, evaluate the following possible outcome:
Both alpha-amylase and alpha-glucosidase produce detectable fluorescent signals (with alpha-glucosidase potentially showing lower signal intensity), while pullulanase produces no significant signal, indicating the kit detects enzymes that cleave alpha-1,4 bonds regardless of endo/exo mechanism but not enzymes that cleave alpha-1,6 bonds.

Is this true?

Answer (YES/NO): NO